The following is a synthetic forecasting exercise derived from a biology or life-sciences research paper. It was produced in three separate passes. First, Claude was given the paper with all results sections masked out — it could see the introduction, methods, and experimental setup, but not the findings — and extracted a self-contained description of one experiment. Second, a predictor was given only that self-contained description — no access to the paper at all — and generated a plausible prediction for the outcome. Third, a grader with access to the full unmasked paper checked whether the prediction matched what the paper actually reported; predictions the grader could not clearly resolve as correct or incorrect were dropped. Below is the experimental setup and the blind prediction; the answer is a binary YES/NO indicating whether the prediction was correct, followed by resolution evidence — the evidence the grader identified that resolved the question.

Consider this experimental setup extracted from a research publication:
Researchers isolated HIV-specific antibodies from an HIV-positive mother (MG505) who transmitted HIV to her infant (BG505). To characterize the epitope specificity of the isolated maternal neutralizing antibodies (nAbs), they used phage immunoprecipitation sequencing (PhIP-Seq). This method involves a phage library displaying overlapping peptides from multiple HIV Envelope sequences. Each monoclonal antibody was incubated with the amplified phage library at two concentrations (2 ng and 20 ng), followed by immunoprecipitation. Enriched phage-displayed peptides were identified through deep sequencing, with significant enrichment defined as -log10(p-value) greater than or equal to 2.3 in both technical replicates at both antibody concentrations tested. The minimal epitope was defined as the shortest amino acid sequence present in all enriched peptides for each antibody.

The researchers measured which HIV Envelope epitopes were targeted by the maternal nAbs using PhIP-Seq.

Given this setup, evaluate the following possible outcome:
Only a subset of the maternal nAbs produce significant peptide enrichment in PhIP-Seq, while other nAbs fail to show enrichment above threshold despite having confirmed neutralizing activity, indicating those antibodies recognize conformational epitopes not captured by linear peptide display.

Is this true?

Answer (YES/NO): YES